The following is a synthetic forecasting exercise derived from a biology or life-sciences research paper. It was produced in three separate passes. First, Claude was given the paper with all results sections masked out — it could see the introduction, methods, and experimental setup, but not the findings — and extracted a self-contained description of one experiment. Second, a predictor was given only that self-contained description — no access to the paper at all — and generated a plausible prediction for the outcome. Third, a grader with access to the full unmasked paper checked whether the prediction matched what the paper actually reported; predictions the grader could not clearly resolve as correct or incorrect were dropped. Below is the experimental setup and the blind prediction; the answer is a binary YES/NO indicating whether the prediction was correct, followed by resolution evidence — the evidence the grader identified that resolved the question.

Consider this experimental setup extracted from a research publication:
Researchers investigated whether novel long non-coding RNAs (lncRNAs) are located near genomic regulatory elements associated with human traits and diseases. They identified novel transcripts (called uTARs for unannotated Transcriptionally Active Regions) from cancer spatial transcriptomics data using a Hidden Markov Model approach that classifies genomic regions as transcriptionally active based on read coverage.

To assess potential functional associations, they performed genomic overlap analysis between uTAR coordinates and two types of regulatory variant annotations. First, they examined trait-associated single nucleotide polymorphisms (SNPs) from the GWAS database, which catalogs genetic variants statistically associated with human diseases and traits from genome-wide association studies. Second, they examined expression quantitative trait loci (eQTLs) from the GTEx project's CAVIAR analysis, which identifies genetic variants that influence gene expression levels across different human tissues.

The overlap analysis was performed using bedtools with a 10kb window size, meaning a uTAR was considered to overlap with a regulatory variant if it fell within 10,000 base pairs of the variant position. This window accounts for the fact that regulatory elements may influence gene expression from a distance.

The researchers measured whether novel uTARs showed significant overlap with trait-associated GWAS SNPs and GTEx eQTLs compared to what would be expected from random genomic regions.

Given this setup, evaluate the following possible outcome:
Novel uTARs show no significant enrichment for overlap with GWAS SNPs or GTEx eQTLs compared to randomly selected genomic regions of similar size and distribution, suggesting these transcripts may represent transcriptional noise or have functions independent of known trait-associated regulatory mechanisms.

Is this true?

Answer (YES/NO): NO